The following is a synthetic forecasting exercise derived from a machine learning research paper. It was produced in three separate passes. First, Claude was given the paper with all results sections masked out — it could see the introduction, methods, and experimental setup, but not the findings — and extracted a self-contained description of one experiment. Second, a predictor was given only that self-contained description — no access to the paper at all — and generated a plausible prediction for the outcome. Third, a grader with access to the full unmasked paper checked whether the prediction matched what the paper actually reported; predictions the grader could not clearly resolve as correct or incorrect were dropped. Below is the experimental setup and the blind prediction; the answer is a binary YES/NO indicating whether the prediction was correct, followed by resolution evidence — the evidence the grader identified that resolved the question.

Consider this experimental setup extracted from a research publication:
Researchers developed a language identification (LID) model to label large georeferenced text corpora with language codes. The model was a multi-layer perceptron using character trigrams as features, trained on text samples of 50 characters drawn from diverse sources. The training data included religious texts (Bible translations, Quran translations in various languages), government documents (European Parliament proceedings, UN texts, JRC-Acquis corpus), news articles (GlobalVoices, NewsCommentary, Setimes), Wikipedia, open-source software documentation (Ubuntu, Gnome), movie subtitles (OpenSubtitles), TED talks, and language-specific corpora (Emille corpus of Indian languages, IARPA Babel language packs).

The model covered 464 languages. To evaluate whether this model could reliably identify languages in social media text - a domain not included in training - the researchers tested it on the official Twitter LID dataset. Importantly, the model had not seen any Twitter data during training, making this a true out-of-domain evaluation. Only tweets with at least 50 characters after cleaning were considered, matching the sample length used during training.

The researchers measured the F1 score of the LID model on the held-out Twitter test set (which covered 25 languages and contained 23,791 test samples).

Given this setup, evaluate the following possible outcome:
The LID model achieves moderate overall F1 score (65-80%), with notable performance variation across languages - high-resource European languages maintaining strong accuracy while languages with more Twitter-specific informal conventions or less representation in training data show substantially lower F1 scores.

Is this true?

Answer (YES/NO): NO